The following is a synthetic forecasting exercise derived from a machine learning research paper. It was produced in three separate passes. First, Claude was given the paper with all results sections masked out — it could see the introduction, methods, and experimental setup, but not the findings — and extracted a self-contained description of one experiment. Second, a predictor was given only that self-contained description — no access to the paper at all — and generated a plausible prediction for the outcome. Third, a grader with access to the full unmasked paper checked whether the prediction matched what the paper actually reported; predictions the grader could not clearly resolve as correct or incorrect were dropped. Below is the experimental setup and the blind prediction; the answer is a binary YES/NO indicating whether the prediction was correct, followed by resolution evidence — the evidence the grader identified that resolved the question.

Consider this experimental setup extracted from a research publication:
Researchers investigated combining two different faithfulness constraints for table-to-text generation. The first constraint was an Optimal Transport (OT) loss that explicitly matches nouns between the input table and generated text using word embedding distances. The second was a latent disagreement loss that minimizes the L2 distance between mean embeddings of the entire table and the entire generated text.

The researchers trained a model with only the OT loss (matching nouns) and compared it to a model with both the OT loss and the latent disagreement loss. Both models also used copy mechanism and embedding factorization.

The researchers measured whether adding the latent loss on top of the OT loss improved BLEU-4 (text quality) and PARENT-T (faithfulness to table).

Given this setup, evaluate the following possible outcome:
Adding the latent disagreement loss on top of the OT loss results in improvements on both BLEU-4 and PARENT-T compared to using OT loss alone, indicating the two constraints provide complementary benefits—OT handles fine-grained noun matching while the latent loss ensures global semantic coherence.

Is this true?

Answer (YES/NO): NO